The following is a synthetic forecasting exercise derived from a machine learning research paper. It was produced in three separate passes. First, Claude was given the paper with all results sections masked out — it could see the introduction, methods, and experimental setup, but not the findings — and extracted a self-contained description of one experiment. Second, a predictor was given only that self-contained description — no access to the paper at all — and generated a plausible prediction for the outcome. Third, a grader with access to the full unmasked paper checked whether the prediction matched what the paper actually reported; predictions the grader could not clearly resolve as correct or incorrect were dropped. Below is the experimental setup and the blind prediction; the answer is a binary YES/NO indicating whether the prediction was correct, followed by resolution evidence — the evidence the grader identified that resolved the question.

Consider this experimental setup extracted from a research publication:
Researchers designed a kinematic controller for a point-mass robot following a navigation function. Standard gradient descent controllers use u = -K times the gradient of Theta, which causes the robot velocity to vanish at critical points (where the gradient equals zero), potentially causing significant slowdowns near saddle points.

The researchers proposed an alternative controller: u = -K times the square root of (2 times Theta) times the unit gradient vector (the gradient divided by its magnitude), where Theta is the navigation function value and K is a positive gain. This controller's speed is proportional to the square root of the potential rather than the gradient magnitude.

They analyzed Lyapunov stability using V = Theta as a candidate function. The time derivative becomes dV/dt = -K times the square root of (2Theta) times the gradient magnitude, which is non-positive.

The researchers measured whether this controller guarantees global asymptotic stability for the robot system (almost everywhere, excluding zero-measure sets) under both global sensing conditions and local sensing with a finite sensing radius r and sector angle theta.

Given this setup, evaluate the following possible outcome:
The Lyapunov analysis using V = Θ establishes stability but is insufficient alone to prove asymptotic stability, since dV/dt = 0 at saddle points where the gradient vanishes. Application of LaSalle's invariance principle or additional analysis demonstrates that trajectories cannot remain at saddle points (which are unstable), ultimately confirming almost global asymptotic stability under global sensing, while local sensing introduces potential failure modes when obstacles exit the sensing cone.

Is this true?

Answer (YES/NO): NO